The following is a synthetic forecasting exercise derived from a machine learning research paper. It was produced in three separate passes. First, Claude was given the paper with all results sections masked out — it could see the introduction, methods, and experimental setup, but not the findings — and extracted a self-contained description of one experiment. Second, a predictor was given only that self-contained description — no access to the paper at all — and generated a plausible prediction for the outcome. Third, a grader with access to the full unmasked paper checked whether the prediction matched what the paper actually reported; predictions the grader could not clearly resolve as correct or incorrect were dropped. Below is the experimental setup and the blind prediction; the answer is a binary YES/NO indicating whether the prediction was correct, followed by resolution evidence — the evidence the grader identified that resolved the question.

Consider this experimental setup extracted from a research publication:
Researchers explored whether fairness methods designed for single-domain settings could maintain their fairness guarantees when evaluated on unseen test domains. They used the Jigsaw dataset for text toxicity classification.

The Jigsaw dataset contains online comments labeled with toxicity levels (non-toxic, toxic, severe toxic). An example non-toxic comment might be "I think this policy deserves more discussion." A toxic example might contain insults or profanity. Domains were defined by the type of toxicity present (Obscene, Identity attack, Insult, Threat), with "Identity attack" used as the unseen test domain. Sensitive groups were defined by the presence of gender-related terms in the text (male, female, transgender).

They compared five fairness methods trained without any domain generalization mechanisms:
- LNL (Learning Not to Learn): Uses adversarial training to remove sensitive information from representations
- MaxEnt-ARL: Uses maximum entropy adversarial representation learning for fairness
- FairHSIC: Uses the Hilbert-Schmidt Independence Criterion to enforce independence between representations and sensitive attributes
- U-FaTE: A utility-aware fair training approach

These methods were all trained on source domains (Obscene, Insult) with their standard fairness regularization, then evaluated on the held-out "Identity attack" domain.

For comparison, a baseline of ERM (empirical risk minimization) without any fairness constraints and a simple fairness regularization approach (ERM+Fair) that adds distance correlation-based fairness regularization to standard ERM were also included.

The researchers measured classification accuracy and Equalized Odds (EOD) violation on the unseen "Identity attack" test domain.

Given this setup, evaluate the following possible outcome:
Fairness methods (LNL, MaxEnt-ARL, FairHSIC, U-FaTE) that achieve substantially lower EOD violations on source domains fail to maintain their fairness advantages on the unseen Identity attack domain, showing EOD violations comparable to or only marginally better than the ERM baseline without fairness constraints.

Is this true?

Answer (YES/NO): YES